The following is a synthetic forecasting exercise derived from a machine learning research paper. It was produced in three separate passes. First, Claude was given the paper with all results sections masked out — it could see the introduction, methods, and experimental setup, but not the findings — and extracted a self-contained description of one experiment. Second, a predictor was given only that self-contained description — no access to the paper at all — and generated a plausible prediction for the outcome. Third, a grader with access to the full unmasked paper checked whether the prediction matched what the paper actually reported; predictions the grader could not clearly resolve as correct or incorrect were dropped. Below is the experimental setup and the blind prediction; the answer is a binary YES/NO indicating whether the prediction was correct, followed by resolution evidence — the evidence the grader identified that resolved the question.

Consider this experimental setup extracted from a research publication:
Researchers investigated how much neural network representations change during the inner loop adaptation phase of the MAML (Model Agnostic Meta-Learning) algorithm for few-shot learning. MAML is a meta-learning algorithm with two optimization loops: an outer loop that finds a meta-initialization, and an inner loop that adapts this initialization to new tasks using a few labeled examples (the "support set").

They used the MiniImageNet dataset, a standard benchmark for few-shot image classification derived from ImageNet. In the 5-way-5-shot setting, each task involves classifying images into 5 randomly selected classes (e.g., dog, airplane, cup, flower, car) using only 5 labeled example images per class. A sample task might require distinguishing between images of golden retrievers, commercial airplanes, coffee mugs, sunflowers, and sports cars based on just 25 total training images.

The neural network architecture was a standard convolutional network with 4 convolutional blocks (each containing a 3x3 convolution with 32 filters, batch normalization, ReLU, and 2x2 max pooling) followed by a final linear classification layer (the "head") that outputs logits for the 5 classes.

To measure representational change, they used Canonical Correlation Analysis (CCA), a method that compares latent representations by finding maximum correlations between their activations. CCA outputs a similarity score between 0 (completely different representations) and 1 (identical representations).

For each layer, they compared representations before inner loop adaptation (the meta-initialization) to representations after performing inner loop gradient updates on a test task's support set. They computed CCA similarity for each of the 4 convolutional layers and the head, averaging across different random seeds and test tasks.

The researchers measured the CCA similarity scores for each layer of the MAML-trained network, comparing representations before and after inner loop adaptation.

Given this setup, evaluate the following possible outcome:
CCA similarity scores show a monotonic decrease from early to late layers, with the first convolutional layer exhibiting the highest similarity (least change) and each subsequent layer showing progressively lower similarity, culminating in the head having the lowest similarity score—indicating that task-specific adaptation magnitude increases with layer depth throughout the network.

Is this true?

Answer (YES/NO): NO